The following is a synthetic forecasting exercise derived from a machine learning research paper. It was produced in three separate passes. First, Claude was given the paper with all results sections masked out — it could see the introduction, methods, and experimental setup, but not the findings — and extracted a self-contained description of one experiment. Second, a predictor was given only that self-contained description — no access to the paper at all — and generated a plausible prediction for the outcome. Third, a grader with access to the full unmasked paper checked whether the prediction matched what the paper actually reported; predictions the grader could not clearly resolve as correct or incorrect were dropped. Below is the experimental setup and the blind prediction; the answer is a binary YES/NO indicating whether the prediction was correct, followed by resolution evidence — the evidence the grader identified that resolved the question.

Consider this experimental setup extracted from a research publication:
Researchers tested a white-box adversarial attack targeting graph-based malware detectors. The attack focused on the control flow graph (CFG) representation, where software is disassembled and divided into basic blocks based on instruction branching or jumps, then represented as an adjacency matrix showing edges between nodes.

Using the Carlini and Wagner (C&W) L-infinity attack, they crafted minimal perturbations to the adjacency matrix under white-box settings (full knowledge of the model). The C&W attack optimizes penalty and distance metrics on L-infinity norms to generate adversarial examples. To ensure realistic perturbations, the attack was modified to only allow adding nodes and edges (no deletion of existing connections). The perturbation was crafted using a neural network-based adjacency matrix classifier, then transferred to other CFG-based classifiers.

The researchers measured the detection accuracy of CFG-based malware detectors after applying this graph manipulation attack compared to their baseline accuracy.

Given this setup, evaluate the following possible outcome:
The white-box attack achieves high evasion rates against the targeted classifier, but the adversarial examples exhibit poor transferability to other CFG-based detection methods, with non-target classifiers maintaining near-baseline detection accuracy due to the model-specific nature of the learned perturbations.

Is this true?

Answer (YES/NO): NO